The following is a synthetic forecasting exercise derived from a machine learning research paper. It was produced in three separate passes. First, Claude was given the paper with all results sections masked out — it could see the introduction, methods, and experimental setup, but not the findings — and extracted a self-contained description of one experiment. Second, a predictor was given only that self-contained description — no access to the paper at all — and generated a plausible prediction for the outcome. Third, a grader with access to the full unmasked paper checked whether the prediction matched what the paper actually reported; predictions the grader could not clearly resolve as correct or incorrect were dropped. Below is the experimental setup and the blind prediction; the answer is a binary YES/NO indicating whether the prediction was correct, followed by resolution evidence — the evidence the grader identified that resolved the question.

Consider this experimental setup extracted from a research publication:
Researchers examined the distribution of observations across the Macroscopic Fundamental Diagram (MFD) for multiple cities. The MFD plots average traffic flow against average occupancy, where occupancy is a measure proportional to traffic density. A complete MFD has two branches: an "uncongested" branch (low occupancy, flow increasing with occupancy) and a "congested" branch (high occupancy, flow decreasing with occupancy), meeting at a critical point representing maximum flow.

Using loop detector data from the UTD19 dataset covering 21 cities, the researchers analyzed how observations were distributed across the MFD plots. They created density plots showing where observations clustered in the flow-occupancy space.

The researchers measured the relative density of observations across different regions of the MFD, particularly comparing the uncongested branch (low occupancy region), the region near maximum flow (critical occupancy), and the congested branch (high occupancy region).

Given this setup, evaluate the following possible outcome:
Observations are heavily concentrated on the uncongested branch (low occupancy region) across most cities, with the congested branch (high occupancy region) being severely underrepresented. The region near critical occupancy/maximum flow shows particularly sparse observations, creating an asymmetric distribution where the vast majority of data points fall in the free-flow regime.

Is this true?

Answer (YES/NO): NO